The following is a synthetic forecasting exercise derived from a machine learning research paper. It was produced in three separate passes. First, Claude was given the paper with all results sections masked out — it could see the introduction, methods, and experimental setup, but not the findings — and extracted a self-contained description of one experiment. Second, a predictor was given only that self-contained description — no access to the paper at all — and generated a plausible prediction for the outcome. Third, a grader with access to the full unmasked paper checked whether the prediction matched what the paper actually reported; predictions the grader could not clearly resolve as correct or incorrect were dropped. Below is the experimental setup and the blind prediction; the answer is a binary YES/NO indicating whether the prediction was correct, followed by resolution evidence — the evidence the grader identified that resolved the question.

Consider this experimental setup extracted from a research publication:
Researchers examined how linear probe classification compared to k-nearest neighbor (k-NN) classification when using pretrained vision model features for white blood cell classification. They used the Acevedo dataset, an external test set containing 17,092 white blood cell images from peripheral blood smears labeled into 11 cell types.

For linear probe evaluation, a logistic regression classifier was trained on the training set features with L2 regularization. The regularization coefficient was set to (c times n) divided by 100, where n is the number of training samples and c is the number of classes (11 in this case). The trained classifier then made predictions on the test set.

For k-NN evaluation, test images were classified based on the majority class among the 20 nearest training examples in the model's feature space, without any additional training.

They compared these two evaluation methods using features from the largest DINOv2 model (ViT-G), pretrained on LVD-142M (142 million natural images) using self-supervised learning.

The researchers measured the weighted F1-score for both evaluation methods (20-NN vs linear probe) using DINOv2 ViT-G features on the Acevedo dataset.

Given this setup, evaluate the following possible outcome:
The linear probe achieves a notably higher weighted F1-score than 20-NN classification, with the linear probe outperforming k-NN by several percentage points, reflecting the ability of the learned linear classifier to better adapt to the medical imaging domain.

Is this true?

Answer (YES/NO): YES